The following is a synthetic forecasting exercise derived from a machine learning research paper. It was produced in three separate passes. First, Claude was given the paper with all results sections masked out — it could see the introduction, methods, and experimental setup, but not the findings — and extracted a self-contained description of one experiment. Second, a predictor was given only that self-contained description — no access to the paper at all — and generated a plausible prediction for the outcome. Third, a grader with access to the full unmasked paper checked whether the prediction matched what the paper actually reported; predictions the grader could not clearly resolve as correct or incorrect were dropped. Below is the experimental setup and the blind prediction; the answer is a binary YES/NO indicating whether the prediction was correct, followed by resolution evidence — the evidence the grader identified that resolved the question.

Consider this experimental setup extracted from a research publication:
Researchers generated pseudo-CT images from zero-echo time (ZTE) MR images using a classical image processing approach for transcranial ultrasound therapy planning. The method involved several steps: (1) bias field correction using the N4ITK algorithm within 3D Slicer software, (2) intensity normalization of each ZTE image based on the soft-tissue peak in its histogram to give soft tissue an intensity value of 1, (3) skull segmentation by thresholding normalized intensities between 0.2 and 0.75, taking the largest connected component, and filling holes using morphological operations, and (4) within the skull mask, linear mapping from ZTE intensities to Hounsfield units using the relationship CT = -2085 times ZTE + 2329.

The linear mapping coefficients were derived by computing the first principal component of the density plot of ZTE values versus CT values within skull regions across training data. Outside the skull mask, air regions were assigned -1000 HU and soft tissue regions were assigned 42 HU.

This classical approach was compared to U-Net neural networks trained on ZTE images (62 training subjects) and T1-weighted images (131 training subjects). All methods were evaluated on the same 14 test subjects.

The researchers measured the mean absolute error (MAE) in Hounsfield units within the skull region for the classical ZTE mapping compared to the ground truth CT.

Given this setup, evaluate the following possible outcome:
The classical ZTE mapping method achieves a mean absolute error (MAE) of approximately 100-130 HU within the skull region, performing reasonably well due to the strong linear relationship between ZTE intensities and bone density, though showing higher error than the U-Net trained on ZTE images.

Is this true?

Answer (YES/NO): NO